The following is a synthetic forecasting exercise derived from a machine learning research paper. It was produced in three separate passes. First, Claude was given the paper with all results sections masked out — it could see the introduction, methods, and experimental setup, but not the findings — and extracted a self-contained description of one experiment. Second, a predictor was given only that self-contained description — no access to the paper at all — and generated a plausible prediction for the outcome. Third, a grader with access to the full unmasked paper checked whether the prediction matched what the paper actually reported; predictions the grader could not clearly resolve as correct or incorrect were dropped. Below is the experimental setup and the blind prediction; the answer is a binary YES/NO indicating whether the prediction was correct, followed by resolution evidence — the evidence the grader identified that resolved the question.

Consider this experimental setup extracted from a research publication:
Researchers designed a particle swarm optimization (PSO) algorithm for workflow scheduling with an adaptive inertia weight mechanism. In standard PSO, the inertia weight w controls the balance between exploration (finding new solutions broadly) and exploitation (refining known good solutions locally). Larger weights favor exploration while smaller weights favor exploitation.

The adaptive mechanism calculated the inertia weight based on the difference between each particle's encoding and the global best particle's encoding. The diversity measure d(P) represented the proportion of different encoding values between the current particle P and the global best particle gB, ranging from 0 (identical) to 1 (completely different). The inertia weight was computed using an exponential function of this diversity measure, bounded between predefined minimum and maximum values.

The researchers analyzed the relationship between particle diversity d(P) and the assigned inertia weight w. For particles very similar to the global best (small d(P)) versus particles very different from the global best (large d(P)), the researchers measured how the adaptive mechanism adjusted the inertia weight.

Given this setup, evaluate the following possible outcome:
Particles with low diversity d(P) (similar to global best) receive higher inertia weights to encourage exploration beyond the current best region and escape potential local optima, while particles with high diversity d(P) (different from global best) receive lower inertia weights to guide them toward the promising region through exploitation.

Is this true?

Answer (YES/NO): NO